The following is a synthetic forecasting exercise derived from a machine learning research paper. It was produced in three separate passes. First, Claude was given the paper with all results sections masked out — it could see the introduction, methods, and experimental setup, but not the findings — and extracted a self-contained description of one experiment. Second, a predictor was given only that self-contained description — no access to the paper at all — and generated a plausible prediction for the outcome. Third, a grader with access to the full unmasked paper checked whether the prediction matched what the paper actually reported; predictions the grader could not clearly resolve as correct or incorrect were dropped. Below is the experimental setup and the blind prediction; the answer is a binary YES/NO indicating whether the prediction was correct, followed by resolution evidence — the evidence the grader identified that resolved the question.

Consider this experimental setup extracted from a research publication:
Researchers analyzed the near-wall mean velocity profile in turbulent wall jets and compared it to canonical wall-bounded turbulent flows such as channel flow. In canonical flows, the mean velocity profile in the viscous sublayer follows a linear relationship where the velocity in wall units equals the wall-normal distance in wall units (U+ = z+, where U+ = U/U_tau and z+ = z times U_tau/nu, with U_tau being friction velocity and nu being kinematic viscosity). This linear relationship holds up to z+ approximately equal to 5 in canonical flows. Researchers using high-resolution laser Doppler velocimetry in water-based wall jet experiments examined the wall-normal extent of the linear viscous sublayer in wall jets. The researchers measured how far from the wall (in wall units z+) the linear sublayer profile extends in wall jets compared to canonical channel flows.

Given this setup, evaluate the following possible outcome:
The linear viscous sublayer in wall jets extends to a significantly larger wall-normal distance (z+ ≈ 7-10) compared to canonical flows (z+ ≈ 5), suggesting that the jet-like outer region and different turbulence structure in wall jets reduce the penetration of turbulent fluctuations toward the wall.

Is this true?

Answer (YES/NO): NO